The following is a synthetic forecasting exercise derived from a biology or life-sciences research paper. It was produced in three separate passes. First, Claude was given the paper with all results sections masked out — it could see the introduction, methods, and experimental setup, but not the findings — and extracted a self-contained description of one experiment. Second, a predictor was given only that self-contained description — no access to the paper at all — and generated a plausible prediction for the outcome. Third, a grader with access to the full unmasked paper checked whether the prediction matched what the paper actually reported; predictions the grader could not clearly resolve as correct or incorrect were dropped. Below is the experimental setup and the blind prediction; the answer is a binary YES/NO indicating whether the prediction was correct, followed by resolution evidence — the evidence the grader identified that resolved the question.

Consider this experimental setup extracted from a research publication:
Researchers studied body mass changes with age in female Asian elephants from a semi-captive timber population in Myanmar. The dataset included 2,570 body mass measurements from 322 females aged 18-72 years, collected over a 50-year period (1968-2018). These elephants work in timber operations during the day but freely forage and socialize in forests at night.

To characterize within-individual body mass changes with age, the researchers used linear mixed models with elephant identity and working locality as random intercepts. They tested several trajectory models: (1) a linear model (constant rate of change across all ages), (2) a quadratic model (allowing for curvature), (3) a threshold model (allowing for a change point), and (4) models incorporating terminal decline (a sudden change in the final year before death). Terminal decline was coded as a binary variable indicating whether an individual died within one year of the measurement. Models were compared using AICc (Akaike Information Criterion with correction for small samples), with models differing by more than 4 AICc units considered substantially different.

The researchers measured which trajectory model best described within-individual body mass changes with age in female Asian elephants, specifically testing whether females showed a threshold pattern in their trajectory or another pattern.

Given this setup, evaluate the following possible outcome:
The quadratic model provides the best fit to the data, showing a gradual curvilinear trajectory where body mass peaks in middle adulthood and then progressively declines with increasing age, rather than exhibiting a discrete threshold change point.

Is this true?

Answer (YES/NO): NO